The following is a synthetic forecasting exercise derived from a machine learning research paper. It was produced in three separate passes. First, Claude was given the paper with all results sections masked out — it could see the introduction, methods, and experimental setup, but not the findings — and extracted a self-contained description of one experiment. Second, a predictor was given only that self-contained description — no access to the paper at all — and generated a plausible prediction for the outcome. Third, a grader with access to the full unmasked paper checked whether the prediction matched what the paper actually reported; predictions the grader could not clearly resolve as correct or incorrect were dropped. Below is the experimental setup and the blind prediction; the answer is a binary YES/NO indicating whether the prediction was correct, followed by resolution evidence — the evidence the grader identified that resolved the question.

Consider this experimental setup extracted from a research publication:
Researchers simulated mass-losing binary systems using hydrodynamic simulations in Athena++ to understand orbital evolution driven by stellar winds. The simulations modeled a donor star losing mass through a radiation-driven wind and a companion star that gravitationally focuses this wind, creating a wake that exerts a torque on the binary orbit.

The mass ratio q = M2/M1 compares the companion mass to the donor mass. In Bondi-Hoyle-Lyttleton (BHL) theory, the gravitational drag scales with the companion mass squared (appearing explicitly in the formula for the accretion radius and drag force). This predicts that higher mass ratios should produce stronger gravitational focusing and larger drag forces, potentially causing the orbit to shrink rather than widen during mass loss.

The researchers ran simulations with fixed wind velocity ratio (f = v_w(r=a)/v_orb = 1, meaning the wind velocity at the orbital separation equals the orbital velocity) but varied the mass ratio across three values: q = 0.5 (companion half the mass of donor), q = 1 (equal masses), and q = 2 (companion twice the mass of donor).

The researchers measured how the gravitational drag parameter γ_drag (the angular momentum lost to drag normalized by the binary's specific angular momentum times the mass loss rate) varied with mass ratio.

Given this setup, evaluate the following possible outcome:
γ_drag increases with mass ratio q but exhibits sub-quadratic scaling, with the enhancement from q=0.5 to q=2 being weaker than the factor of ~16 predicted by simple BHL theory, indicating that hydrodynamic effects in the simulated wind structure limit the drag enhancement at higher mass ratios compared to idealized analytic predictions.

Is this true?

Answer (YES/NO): NO